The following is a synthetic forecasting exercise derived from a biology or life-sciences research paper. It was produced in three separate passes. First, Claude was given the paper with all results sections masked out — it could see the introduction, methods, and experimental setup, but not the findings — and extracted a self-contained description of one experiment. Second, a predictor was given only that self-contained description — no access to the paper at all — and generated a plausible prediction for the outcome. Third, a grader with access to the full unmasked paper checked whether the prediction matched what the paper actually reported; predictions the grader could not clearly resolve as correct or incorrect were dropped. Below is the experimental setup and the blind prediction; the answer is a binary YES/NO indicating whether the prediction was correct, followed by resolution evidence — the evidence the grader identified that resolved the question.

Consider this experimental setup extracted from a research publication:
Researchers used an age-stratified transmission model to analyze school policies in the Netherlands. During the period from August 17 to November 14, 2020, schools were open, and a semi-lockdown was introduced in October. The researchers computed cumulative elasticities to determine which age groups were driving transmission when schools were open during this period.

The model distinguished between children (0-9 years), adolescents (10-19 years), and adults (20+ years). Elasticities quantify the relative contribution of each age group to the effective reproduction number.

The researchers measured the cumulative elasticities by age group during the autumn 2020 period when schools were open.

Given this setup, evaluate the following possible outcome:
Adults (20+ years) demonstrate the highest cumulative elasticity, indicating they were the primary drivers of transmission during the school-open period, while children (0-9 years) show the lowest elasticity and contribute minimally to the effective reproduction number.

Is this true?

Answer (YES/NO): NO